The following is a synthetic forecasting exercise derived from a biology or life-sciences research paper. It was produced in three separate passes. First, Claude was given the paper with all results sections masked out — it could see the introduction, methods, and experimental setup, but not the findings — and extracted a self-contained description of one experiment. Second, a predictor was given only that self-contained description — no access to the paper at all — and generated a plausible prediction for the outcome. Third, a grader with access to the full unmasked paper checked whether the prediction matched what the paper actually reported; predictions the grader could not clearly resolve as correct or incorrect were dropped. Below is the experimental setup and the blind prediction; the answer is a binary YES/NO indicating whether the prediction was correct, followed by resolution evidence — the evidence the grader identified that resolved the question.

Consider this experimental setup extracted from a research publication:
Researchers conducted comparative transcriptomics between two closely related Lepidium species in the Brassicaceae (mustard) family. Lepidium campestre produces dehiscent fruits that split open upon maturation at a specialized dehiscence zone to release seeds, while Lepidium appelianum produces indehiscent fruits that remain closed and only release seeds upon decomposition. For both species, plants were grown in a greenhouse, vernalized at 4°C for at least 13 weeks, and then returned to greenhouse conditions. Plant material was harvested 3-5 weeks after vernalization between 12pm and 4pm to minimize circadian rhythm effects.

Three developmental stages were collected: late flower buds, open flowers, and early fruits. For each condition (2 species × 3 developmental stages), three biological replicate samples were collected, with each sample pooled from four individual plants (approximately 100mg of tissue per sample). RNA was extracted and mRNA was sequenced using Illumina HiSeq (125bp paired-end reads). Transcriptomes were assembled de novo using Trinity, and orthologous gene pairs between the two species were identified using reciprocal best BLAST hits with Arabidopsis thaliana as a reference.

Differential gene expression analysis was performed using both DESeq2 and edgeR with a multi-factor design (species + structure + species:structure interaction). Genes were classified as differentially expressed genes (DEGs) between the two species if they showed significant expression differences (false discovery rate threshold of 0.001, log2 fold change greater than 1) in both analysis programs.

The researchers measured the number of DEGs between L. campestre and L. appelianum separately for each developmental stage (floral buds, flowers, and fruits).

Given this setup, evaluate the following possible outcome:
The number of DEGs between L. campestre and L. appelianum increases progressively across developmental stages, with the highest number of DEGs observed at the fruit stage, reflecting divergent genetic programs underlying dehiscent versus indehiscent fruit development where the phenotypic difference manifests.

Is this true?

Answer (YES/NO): NO